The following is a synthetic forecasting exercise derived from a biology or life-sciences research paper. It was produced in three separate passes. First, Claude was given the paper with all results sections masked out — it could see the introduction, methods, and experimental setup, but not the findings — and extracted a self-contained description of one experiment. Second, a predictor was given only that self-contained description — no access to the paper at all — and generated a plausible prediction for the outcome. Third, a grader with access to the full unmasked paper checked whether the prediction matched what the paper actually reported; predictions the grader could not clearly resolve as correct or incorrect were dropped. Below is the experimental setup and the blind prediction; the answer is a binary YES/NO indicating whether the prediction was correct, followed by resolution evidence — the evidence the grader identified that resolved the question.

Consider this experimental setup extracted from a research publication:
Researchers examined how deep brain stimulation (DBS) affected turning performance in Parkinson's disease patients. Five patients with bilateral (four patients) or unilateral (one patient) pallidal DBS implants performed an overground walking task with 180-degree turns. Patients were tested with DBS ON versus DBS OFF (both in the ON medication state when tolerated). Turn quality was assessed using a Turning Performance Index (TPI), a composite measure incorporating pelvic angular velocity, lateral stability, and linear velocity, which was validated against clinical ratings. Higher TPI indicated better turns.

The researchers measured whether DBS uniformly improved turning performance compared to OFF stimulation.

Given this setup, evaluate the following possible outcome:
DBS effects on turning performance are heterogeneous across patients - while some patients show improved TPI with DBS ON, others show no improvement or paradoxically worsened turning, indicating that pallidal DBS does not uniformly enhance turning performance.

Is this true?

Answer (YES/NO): YES